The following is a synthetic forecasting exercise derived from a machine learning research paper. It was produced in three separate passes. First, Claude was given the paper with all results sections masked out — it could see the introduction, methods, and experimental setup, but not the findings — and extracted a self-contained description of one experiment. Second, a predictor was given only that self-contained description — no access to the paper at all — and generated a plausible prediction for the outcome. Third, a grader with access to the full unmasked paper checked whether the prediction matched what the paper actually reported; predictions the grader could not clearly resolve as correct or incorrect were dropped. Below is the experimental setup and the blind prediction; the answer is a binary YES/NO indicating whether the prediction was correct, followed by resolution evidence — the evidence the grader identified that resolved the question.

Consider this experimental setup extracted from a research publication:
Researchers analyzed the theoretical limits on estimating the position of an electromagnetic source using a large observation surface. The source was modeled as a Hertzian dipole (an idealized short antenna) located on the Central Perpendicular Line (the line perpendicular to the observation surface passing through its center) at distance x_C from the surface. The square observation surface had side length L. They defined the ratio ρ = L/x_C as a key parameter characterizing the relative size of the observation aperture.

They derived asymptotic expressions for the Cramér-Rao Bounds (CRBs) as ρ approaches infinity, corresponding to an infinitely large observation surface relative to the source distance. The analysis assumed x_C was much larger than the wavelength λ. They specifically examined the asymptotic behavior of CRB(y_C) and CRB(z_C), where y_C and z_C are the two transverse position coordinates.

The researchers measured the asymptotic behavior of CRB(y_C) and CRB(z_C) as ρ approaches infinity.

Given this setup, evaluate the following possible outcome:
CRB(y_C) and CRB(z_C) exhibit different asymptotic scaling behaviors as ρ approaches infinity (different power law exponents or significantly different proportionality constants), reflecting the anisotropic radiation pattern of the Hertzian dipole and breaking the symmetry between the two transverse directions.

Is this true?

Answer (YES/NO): YES